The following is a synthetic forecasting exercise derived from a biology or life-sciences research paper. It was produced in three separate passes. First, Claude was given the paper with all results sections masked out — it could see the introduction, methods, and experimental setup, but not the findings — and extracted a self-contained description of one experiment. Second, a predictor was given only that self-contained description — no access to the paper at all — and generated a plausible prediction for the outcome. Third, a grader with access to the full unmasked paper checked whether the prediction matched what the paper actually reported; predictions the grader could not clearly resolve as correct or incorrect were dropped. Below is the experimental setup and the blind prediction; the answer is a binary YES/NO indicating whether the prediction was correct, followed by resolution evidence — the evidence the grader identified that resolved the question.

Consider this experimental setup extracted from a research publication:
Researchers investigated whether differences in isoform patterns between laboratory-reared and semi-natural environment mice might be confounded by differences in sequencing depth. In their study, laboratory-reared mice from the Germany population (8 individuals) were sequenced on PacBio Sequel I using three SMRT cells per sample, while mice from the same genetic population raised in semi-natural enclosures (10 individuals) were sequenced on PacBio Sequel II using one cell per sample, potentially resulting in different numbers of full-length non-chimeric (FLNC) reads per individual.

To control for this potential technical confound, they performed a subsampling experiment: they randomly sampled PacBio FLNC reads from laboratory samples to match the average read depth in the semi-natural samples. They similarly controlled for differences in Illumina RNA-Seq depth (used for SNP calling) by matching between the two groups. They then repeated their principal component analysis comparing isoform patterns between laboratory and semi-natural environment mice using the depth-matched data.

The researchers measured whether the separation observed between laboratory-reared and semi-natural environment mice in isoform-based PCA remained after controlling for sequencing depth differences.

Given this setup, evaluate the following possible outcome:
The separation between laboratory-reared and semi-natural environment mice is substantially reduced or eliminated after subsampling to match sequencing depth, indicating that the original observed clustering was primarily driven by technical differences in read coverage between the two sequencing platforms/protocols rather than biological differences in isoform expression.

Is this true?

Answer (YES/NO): NO